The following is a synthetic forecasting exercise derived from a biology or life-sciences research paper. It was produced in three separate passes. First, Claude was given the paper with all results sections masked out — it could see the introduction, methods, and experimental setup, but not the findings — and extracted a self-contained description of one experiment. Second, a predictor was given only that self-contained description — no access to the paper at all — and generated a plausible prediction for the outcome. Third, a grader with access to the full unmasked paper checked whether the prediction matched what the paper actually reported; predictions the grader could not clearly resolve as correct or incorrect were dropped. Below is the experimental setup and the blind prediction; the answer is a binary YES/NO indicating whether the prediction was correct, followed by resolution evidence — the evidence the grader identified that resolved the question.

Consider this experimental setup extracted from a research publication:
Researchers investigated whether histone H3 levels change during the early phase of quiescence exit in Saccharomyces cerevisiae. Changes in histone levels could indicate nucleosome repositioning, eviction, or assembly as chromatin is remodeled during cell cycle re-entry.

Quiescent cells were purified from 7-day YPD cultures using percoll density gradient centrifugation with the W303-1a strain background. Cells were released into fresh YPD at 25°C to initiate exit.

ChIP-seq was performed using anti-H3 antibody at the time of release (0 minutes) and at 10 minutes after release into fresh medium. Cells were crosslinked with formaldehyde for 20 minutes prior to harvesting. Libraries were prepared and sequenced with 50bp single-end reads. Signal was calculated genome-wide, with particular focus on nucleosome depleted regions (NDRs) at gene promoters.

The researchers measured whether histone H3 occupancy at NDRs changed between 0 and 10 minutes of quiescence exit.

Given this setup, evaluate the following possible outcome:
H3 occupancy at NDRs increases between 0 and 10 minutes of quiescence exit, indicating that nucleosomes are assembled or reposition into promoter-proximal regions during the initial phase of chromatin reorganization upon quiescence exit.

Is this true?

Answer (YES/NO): NO